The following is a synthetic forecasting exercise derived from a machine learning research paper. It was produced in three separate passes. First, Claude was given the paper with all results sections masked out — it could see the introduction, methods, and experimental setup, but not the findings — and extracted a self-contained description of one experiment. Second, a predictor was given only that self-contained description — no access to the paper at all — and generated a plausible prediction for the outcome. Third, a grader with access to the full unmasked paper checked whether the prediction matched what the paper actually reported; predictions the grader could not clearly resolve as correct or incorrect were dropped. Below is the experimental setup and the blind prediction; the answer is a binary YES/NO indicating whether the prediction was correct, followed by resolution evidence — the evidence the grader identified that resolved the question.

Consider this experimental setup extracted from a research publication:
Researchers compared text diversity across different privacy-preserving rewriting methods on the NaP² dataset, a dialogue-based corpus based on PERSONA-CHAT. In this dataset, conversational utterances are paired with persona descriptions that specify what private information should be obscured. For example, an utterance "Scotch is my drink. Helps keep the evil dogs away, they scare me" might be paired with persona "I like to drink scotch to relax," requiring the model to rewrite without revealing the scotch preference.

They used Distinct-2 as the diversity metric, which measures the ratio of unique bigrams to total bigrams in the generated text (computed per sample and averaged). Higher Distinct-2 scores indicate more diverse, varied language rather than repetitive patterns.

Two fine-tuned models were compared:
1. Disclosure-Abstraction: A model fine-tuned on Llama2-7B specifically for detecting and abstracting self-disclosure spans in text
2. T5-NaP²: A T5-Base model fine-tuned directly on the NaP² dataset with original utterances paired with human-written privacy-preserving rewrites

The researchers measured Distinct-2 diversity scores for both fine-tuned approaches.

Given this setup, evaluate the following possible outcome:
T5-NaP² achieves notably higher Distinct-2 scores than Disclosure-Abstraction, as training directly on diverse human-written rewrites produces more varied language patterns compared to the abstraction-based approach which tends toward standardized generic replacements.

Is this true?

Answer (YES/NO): NO